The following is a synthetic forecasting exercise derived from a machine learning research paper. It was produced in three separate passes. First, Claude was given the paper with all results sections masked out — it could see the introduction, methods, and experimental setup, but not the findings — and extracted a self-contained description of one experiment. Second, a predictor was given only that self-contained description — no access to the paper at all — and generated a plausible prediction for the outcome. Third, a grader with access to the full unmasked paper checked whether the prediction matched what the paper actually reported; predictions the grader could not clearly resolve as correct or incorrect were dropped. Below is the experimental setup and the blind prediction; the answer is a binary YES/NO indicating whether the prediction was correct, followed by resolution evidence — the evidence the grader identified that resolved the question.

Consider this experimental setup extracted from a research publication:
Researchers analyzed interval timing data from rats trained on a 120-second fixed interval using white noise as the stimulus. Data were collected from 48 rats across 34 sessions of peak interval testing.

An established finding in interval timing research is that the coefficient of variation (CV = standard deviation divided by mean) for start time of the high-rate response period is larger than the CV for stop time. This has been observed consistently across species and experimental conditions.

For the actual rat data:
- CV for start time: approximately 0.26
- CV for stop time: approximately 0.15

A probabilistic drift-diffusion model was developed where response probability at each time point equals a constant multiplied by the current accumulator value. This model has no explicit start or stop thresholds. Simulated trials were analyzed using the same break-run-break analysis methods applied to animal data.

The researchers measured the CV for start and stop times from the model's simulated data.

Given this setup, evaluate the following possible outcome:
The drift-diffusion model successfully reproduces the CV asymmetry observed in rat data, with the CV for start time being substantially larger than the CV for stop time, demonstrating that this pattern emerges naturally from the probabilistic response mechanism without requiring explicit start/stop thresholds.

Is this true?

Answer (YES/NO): YES